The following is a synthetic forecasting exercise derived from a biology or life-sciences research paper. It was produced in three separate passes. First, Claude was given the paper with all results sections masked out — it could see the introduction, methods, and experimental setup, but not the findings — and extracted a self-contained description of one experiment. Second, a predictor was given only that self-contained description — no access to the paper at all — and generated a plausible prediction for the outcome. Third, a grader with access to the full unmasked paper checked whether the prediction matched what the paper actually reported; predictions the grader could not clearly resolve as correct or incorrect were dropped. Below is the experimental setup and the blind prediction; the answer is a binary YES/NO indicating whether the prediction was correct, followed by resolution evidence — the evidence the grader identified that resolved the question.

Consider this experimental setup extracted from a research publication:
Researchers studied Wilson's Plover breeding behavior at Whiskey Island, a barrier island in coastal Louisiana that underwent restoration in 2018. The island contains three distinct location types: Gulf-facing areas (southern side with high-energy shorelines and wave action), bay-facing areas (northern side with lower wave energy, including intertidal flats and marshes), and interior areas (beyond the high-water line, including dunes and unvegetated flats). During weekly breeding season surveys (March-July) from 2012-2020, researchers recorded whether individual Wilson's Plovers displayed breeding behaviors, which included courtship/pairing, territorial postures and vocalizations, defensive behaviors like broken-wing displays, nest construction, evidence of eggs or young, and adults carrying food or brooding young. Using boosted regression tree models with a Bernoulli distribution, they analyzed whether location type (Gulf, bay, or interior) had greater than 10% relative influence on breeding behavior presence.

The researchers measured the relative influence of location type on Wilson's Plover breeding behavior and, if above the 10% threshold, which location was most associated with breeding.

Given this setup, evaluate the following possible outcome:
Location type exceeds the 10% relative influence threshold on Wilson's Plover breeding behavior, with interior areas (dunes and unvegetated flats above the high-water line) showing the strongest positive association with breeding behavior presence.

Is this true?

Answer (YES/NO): NO